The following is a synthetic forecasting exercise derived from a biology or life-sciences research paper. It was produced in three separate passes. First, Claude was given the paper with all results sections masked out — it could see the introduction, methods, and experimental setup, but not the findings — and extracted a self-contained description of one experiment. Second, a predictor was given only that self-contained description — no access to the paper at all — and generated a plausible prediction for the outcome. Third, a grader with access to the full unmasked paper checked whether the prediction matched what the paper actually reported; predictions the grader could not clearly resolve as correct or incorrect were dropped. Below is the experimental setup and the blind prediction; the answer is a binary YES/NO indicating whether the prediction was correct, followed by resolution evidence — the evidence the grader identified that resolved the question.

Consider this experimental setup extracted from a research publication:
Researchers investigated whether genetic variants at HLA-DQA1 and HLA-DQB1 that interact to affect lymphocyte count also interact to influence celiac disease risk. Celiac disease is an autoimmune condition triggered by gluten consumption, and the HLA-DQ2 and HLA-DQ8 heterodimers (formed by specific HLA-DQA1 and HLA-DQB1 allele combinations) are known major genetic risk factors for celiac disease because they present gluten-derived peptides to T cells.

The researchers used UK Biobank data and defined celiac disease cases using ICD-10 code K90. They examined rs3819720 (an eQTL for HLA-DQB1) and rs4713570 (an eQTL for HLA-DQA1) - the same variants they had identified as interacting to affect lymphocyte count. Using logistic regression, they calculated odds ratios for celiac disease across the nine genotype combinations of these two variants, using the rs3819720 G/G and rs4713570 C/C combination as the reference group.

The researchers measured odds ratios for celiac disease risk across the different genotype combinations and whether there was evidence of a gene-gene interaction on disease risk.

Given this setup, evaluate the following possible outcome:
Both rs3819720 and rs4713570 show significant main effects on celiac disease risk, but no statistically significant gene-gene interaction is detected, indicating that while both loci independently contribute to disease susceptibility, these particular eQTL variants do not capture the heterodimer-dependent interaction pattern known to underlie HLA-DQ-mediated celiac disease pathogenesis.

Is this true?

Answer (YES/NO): NO